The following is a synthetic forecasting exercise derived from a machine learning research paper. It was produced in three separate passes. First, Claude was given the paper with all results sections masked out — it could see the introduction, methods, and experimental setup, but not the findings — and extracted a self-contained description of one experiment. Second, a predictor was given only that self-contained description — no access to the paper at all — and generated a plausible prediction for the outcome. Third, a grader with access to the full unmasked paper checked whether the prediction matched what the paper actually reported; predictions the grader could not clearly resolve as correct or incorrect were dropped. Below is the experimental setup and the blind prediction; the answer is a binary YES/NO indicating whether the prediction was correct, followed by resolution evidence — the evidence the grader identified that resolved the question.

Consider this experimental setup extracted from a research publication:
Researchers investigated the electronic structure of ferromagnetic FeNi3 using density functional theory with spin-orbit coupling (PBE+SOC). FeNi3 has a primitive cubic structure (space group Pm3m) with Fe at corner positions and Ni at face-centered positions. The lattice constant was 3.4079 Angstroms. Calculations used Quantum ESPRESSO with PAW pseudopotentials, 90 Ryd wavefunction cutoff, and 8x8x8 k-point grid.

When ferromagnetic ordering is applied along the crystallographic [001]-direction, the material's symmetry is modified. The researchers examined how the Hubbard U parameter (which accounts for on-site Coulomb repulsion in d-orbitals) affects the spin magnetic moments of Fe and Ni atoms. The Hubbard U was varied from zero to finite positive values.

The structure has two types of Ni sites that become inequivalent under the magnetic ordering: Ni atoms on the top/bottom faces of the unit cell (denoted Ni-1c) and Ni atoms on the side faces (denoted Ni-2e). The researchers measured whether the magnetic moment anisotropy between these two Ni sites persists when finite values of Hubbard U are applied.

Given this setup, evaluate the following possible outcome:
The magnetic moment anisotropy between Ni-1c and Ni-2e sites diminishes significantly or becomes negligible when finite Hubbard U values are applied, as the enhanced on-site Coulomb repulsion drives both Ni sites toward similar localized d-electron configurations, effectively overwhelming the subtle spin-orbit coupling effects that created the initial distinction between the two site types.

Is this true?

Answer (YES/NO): NO